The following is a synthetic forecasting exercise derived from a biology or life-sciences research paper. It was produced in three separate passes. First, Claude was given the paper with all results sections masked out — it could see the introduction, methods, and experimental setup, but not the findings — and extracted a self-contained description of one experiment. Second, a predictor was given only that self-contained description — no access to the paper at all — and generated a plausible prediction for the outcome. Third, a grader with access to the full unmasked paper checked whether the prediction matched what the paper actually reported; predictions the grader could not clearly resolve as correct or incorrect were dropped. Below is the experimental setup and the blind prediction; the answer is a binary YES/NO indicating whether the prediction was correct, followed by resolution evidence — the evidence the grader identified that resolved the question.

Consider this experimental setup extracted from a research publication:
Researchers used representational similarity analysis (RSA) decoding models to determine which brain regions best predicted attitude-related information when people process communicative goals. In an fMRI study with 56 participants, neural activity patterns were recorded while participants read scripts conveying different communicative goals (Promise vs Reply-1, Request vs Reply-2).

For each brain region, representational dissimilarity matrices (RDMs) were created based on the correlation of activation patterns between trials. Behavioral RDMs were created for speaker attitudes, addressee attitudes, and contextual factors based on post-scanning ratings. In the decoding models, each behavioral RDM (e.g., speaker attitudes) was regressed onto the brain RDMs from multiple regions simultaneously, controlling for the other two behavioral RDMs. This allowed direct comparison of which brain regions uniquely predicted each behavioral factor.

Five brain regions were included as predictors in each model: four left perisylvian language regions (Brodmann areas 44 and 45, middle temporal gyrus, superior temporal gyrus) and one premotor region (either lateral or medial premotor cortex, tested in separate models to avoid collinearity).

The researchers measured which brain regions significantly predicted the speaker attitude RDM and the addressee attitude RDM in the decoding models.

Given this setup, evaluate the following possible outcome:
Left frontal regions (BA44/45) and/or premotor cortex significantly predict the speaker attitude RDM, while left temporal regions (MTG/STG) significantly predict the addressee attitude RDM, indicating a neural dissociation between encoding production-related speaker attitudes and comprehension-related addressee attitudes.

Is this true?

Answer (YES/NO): NO